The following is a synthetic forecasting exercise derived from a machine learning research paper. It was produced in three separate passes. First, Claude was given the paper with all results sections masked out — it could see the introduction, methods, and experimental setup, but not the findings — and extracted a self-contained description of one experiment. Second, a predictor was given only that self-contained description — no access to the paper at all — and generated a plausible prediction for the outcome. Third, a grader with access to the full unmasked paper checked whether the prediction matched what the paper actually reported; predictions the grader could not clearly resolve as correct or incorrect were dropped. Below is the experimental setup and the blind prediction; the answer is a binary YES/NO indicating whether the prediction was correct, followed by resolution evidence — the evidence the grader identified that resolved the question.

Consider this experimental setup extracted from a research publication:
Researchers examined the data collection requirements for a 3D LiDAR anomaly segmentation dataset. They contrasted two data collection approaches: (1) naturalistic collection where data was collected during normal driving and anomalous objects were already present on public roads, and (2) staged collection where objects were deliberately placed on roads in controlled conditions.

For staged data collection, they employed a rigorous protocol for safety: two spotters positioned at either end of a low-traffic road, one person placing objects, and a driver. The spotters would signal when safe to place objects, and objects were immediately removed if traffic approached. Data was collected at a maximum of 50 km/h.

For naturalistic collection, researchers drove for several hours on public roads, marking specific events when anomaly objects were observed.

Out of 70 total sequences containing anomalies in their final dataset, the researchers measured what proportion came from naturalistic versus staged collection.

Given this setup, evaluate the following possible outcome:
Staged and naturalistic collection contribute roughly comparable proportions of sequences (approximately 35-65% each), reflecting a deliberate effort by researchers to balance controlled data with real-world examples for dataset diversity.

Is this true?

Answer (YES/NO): NO